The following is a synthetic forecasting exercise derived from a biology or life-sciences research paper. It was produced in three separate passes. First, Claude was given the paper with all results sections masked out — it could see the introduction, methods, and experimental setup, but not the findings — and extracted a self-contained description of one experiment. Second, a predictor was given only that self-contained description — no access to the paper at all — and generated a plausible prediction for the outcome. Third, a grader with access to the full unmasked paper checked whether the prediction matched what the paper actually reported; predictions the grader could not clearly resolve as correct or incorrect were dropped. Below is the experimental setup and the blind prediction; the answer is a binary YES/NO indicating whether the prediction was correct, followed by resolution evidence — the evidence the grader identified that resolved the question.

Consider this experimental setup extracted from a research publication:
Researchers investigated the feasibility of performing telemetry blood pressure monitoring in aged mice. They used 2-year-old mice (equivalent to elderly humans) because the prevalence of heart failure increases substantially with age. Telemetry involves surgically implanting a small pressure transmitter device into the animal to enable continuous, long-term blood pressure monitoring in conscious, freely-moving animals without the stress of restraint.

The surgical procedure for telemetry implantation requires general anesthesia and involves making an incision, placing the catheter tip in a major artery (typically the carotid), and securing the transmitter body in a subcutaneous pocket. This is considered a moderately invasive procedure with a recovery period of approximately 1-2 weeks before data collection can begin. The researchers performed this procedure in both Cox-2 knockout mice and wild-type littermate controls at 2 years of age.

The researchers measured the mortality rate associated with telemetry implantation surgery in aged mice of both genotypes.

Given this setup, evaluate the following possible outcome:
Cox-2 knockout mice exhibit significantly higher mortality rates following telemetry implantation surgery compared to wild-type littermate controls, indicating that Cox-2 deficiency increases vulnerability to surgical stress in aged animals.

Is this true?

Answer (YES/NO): NO